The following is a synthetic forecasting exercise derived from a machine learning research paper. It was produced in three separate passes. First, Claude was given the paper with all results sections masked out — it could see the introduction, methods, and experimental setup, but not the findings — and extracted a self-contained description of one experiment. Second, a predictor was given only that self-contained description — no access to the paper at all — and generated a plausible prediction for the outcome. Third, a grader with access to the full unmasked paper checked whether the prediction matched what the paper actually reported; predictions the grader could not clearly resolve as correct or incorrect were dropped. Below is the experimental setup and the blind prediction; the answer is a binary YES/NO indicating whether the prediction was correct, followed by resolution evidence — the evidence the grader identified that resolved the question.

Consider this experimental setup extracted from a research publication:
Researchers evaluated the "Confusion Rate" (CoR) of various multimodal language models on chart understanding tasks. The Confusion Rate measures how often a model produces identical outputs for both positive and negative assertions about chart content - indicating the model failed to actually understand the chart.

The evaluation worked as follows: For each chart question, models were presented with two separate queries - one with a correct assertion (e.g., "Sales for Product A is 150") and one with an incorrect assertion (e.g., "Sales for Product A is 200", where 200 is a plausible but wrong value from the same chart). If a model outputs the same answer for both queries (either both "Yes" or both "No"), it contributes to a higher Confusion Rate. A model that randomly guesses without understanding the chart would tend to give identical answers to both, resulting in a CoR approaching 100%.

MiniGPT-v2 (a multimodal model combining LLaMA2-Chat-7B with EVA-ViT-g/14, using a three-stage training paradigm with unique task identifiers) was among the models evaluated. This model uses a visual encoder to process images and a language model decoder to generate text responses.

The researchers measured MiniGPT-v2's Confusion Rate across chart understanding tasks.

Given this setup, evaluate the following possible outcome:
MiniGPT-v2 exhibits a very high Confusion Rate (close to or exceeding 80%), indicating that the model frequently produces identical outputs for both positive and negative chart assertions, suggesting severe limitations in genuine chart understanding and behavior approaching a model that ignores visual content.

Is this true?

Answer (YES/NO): NO